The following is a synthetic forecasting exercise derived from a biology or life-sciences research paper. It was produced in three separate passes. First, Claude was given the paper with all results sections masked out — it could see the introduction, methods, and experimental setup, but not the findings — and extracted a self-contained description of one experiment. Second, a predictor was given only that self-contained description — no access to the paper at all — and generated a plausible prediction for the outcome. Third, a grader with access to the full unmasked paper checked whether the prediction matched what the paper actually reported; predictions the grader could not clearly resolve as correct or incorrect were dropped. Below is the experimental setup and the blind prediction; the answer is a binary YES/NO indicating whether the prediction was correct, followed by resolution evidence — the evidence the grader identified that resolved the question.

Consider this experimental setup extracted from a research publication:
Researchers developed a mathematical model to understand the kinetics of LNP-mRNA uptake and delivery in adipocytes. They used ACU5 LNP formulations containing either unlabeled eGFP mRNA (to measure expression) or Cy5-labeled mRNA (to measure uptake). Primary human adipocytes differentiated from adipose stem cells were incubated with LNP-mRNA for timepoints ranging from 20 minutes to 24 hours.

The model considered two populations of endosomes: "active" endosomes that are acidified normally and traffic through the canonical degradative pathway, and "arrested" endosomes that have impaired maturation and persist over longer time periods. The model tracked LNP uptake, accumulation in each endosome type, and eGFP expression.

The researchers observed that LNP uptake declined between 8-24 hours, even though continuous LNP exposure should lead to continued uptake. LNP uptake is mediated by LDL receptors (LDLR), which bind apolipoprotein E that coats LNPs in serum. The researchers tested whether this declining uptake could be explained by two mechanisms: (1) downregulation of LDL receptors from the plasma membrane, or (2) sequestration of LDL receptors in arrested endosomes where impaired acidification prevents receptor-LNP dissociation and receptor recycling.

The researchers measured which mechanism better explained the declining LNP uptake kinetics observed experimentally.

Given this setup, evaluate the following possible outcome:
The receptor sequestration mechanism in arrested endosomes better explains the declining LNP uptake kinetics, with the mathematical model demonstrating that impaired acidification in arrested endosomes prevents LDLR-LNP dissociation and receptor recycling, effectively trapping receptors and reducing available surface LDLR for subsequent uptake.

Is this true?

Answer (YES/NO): YES